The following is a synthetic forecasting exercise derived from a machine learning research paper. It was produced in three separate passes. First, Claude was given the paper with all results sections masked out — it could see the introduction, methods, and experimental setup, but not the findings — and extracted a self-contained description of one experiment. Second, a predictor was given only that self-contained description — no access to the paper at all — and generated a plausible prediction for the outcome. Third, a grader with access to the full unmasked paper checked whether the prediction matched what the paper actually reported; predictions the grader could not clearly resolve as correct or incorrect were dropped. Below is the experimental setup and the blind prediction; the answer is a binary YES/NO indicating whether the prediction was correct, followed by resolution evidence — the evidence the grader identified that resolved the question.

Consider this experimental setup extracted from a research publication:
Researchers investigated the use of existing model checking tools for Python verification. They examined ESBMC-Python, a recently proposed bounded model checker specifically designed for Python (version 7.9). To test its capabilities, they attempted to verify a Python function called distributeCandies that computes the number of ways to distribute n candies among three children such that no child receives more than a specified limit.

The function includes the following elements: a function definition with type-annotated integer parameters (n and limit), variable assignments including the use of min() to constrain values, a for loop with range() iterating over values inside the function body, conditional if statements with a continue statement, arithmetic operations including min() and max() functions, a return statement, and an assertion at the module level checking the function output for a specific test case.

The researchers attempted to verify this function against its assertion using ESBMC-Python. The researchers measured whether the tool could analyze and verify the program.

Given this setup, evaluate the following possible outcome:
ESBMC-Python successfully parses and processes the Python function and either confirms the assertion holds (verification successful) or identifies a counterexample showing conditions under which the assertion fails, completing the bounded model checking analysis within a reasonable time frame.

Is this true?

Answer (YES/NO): NO